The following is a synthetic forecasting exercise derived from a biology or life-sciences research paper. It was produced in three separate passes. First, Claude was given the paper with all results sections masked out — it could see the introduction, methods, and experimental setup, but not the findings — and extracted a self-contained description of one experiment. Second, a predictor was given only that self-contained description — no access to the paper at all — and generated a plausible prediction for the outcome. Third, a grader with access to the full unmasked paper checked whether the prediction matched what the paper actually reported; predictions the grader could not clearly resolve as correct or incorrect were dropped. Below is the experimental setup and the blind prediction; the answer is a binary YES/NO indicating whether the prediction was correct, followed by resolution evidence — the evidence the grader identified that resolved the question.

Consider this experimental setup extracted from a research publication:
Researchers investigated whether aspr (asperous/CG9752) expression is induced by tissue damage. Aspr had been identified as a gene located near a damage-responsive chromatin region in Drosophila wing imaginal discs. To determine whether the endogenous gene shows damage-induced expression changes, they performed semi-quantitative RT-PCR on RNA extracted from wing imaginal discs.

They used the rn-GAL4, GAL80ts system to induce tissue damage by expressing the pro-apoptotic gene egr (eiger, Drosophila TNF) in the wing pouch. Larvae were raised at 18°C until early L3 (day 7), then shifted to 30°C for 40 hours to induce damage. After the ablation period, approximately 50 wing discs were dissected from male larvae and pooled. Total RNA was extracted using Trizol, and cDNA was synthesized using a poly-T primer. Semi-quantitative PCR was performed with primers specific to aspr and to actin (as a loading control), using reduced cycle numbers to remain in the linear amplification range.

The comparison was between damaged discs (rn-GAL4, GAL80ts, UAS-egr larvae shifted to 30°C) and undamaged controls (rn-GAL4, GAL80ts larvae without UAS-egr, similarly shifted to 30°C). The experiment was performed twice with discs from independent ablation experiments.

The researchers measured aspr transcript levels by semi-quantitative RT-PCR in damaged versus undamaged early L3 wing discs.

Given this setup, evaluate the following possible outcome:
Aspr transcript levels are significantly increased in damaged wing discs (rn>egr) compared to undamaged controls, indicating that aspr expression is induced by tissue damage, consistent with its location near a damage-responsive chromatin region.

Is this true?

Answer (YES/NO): YES